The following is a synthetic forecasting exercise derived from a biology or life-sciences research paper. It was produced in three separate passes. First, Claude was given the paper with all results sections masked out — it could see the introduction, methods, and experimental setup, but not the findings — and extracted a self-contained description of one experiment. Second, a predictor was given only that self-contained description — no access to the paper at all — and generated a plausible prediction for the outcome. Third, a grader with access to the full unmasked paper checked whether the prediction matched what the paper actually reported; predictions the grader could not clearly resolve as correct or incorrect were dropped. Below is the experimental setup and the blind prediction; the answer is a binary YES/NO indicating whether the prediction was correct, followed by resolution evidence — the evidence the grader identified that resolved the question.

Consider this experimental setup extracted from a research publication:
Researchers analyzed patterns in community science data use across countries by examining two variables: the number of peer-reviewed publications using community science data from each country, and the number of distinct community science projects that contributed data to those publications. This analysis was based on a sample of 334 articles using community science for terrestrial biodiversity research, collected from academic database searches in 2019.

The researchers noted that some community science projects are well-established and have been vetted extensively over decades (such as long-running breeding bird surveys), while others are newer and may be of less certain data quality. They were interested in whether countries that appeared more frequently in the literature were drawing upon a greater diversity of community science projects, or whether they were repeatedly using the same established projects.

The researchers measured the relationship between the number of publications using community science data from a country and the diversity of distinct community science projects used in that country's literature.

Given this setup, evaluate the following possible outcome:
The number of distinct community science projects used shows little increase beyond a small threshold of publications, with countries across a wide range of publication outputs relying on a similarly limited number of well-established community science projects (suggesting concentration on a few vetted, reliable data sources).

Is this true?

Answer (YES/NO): NO